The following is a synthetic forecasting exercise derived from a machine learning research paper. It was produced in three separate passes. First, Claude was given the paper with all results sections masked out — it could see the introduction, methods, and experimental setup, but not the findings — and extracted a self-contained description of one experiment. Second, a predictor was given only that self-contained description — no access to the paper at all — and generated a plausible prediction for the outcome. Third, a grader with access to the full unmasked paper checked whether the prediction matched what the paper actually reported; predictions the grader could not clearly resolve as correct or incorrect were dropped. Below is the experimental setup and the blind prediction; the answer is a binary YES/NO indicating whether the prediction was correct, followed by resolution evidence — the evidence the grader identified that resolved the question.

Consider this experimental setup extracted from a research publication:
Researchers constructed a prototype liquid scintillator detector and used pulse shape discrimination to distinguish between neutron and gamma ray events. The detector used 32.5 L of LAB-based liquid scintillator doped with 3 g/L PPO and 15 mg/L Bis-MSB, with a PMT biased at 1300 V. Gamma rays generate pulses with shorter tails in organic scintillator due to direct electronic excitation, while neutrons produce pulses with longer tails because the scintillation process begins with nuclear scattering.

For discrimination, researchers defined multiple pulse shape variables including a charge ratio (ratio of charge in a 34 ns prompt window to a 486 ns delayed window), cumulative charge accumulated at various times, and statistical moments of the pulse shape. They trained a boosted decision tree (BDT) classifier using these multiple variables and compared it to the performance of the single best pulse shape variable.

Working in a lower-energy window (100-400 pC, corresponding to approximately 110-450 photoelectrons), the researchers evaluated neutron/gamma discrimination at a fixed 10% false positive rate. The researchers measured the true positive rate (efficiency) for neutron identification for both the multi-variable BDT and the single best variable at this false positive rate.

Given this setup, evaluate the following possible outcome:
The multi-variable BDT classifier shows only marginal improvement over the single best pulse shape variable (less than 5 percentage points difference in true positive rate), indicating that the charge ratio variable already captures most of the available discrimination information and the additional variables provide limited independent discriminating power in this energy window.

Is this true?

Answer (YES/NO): NO